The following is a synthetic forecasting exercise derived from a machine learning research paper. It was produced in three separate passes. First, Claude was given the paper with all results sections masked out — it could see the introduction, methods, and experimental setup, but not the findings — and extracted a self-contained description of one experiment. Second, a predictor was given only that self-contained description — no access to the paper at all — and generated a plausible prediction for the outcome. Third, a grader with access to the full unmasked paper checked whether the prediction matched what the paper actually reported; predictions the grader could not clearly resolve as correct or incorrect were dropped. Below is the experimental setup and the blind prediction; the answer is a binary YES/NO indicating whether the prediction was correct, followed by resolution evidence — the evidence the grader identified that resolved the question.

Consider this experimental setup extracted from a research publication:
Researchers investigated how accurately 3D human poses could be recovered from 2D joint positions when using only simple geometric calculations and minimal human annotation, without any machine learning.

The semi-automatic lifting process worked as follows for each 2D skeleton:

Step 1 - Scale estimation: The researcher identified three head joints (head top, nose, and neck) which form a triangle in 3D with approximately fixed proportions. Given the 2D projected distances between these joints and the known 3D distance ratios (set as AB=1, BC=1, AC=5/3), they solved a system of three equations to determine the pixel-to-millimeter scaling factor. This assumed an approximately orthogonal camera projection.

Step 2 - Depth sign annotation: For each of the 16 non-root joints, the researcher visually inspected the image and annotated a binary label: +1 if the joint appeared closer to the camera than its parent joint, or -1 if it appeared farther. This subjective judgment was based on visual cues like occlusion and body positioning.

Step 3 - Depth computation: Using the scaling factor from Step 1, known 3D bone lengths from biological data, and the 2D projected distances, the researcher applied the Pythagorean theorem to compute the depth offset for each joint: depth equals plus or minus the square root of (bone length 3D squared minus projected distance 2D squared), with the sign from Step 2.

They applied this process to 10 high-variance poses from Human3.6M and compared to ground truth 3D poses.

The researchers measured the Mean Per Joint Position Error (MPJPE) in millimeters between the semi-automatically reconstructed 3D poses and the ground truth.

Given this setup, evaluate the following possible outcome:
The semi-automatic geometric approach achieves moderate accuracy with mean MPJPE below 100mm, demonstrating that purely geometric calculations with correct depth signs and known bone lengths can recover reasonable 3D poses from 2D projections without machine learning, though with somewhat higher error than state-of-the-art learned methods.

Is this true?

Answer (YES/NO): YES